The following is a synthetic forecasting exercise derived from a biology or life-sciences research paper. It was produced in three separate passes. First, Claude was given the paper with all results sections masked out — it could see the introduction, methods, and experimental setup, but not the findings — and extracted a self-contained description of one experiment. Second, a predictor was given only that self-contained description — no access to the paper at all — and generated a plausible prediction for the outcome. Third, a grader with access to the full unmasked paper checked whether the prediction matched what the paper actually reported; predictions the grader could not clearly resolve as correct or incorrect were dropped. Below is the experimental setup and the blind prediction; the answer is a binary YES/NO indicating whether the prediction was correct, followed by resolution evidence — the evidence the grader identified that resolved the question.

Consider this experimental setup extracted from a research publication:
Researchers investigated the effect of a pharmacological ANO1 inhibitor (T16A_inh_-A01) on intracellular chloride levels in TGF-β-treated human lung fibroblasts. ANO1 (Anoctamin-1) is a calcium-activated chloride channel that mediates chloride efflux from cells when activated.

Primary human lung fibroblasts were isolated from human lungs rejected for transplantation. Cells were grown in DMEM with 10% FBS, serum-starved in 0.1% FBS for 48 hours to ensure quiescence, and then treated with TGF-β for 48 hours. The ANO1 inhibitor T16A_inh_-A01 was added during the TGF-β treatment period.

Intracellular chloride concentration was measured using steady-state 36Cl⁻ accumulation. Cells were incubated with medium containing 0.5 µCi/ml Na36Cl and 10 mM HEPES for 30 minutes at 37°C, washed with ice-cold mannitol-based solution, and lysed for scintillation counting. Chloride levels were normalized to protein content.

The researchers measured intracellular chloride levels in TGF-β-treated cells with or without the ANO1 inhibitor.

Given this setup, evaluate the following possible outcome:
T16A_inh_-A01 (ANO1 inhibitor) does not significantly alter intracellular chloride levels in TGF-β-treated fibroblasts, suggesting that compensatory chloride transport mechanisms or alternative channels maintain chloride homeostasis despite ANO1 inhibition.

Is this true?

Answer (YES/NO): NO